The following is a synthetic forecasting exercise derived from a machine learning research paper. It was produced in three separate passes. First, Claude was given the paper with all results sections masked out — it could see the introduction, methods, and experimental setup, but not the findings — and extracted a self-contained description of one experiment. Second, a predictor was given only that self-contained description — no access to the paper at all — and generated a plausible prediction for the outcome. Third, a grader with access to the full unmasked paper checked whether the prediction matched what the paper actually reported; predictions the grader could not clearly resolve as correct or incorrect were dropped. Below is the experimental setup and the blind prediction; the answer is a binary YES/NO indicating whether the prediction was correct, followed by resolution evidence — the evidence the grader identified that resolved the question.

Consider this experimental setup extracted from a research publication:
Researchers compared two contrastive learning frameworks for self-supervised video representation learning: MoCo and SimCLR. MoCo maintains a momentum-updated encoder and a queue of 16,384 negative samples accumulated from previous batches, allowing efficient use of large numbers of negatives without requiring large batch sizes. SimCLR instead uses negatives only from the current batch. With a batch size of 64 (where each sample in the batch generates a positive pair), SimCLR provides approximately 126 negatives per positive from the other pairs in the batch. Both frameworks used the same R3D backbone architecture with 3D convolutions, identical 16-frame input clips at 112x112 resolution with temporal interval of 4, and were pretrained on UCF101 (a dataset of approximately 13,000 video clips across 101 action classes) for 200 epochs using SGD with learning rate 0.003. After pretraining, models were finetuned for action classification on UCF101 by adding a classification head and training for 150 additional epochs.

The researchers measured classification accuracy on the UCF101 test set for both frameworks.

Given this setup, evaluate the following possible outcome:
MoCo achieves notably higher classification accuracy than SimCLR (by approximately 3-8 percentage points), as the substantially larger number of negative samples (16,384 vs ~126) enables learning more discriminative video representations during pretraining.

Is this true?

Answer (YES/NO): NO